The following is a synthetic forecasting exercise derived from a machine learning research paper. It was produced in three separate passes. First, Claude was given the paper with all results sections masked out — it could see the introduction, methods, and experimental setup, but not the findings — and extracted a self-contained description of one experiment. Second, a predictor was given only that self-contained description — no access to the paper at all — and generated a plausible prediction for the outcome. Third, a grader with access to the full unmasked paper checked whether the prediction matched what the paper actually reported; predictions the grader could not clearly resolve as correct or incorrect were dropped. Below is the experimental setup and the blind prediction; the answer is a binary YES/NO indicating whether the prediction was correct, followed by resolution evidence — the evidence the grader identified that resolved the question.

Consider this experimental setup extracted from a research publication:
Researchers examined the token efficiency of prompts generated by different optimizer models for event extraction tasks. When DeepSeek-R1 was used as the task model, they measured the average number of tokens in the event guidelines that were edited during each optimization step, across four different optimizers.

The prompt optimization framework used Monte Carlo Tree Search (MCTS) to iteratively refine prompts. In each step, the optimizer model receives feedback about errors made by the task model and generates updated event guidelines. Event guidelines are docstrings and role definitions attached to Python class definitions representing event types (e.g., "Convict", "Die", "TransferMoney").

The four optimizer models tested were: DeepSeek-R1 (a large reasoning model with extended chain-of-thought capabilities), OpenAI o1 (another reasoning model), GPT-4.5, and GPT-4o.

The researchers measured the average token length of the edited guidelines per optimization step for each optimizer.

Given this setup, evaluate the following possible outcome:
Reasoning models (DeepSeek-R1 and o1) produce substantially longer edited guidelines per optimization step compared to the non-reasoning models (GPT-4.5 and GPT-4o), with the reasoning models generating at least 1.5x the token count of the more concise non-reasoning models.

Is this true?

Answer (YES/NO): NO